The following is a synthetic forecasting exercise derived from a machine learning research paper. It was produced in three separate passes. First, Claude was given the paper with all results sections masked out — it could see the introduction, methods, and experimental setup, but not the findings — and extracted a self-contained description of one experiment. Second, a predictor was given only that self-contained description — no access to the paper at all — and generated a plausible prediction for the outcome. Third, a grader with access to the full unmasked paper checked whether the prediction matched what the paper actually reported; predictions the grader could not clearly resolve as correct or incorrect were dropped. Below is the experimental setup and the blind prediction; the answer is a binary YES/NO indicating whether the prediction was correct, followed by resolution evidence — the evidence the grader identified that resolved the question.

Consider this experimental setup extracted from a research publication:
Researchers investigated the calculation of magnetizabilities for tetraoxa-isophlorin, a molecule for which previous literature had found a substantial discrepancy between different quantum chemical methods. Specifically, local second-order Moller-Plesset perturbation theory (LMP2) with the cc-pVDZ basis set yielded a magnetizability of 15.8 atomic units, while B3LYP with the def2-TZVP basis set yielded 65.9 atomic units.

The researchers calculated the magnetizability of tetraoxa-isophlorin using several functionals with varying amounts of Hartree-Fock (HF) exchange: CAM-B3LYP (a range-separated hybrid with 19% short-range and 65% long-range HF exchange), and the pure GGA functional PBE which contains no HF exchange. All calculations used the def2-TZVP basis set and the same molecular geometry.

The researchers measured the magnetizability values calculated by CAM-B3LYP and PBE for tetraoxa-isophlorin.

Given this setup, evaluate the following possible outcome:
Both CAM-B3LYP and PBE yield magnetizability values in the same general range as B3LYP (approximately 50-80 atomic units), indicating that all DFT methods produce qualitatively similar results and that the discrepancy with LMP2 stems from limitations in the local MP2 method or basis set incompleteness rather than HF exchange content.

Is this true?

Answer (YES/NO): NO